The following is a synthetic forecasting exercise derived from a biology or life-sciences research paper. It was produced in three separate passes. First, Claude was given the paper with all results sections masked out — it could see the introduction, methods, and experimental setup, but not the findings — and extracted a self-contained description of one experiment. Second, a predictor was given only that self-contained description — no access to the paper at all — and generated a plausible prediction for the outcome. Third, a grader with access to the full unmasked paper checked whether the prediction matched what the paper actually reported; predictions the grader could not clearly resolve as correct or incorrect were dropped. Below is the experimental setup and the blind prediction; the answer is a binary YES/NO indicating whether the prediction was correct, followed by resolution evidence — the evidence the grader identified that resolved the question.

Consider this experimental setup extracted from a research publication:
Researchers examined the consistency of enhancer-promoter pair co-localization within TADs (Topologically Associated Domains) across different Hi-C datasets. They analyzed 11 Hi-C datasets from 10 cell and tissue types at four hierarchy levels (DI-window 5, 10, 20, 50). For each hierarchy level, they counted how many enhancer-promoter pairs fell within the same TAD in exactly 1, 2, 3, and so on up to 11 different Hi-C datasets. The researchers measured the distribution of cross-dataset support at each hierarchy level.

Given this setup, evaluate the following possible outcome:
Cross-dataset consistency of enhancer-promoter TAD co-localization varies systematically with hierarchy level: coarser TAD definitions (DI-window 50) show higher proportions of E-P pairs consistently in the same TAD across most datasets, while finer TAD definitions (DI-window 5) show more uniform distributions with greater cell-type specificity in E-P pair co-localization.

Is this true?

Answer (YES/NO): NO